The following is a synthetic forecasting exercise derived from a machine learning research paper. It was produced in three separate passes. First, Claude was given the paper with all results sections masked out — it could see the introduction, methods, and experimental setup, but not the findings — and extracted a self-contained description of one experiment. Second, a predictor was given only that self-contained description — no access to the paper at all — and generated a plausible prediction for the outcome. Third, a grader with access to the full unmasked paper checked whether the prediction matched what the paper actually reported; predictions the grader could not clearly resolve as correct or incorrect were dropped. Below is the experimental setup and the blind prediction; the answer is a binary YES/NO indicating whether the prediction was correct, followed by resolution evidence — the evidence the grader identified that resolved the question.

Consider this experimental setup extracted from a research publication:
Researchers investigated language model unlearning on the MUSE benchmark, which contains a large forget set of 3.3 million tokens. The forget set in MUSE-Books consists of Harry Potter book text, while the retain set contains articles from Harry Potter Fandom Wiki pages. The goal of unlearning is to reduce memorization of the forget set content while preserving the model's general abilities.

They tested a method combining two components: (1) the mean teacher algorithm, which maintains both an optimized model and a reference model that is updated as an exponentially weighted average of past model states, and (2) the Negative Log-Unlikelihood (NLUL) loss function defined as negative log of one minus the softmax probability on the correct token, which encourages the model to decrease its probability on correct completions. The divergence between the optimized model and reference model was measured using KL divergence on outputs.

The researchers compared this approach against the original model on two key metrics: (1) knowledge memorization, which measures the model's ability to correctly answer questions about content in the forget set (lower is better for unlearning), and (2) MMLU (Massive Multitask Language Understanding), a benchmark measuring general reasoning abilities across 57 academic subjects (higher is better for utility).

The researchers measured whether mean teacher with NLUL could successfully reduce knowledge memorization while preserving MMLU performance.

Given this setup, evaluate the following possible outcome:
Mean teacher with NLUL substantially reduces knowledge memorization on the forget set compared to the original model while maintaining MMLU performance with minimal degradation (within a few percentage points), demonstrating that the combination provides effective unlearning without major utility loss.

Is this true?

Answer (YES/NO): YES